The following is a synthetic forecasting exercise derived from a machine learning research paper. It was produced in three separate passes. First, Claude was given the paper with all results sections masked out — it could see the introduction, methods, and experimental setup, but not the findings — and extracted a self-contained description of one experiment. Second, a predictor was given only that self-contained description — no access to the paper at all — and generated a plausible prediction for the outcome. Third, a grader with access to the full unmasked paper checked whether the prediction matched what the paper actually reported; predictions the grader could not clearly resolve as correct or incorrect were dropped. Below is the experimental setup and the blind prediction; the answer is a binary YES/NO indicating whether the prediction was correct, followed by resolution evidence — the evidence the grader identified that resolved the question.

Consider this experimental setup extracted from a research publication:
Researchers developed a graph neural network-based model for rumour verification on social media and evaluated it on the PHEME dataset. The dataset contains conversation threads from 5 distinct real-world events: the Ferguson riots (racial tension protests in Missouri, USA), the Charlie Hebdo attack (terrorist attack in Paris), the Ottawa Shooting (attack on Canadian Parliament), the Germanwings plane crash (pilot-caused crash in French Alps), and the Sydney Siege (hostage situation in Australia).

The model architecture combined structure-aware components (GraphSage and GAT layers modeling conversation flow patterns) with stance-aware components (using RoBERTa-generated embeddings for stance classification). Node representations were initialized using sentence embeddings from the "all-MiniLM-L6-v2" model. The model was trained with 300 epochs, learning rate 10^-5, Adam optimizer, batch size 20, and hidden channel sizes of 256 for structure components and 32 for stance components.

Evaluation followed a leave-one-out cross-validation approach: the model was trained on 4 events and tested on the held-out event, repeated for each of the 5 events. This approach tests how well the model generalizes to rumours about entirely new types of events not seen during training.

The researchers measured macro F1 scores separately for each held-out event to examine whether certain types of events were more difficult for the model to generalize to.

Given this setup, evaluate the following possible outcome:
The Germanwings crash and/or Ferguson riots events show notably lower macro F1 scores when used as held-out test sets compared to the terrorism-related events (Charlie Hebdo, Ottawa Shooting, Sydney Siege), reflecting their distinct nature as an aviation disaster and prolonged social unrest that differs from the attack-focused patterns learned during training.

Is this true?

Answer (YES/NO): NO